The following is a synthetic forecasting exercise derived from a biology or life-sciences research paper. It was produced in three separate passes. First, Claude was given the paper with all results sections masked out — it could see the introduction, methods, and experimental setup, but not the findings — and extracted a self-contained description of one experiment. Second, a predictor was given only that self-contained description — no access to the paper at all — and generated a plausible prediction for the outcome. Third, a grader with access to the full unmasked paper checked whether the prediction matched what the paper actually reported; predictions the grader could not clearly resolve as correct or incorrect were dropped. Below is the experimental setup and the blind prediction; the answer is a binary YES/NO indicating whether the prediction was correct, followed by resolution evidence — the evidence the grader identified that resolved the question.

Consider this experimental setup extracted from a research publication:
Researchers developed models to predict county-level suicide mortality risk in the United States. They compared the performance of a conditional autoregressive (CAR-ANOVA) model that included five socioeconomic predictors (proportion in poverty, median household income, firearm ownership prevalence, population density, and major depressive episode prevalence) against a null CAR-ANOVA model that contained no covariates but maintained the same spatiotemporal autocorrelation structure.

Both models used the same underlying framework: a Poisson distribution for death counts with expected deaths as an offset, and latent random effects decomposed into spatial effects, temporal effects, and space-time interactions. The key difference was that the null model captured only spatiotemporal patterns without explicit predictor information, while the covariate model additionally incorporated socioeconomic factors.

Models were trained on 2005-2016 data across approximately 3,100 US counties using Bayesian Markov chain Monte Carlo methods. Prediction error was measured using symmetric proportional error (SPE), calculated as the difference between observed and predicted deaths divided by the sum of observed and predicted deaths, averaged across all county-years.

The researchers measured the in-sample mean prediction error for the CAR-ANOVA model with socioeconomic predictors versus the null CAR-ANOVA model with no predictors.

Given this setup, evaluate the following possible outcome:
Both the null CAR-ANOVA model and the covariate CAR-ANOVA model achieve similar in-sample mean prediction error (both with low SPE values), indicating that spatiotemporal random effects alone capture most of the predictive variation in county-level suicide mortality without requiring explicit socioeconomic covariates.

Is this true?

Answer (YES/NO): NO